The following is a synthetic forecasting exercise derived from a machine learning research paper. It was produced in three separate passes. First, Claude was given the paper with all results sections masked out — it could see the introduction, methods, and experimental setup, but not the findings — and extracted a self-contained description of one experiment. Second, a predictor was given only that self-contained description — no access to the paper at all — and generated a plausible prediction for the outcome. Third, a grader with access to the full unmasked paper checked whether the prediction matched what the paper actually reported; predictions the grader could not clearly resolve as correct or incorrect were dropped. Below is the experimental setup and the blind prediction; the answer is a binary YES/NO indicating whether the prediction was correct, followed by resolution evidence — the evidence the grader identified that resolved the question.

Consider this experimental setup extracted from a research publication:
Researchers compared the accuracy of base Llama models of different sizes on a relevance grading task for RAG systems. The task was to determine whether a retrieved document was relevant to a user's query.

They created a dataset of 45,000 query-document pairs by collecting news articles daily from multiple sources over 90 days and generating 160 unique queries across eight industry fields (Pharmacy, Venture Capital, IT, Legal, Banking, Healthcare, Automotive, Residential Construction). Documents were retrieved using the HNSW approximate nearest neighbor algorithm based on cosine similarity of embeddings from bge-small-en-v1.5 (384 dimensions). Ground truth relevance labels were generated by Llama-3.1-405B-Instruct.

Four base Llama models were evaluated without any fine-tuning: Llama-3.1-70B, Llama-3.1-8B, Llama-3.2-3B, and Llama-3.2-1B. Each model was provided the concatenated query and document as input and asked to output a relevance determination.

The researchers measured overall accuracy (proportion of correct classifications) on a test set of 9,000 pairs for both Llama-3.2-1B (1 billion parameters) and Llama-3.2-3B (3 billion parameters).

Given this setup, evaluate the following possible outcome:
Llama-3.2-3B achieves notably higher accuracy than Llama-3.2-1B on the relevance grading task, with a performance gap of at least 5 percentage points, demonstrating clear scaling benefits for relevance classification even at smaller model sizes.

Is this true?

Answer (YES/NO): YES